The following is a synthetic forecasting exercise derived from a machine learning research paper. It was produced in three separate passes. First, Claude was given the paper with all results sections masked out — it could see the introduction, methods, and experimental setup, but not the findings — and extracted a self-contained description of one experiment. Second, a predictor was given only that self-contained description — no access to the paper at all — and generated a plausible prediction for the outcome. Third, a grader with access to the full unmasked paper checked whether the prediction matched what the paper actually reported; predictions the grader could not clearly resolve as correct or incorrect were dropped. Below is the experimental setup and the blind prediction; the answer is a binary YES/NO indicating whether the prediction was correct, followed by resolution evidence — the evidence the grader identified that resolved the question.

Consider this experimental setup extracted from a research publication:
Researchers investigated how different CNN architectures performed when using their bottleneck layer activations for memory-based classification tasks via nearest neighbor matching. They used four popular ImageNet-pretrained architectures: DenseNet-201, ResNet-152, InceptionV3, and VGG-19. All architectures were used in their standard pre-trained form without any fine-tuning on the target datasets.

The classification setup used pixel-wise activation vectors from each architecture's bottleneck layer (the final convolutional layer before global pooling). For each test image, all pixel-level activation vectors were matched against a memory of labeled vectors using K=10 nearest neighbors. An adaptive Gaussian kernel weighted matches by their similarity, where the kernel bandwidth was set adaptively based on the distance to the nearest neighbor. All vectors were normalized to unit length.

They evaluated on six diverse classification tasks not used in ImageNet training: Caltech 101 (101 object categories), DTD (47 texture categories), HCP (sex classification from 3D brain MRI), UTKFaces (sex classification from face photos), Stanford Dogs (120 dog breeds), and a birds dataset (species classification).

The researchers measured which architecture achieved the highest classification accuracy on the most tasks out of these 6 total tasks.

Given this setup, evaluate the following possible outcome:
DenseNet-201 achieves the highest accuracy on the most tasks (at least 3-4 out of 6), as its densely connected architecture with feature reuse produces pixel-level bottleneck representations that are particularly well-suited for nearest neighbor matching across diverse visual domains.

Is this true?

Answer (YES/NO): YES